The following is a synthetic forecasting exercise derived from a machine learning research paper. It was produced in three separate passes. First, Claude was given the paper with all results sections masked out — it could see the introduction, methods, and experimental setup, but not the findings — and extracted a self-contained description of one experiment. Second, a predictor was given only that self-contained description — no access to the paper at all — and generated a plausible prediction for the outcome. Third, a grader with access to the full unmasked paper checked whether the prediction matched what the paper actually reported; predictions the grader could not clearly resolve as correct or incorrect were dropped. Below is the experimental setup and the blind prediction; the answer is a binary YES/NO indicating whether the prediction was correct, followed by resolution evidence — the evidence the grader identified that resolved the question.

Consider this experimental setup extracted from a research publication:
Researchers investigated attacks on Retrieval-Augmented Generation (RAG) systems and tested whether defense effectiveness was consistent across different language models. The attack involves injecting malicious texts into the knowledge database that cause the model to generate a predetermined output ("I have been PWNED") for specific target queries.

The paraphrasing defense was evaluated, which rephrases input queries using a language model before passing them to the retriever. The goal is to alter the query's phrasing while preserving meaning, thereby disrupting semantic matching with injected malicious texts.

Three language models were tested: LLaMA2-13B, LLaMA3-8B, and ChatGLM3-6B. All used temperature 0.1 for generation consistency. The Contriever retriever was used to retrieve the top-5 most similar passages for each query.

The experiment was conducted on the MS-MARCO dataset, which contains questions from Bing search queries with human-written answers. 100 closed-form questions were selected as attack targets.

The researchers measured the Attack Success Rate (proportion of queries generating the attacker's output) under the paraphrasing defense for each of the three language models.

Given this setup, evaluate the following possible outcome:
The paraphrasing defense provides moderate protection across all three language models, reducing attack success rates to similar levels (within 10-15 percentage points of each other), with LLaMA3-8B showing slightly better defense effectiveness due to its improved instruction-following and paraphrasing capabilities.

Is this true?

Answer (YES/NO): NO